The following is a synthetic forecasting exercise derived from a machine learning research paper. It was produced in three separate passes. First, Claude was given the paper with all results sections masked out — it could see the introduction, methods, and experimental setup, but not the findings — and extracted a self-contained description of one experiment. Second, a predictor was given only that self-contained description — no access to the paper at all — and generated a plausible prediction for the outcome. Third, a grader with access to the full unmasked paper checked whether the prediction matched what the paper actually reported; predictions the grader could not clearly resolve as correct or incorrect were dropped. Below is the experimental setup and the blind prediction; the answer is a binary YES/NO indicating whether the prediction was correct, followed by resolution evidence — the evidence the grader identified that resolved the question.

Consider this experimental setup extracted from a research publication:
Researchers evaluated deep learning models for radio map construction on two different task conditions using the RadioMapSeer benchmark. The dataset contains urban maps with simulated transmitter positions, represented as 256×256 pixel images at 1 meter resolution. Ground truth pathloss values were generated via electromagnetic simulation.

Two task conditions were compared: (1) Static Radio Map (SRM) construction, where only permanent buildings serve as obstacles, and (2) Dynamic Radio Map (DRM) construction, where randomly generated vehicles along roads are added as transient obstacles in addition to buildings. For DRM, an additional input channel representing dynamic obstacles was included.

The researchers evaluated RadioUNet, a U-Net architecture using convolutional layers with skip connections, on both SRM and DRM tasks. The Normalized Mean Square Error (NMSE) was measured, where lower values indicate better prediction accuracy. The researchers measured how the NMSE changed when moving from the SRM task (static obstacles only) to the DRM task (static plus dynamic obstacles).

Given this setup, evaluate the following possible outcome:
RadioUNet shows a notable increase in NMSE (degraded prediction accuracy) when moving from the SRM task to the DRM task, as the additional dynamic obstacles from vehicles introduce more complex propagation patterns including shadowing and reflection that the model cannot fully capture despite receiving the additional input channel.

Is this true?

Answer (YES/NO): YES